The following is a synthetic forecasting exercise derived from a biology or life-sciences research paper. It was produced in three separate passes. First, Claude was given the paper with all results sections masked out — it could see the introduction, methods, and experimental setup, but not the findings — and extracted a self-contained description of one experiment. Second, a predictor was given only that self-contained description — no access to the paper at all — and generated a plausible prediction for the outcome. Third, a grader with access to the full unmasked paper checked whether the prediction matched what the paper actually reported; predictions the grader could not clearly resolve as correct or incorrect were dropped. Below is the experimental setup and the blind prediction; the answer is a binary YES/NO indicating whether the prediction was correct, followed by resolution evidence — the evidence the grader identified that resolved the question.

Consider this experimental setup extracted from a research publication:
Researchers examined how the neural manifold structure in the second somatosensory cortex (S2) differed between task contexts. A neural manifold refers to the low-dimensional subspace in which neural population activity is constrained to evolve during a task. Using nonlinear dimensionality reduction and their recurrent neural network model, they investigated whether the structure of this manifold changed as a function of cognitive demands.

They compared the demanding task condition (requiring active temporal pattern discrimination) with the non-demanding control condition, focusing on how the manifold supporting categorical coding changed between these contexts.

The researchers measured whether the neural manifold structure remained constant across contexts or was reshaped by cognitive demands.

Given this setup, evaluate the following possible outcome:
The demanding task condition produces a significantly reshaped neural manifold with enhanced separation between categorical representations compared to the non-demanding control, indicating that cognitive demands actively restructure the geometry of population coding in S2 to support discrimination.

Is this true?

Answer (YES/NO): NO